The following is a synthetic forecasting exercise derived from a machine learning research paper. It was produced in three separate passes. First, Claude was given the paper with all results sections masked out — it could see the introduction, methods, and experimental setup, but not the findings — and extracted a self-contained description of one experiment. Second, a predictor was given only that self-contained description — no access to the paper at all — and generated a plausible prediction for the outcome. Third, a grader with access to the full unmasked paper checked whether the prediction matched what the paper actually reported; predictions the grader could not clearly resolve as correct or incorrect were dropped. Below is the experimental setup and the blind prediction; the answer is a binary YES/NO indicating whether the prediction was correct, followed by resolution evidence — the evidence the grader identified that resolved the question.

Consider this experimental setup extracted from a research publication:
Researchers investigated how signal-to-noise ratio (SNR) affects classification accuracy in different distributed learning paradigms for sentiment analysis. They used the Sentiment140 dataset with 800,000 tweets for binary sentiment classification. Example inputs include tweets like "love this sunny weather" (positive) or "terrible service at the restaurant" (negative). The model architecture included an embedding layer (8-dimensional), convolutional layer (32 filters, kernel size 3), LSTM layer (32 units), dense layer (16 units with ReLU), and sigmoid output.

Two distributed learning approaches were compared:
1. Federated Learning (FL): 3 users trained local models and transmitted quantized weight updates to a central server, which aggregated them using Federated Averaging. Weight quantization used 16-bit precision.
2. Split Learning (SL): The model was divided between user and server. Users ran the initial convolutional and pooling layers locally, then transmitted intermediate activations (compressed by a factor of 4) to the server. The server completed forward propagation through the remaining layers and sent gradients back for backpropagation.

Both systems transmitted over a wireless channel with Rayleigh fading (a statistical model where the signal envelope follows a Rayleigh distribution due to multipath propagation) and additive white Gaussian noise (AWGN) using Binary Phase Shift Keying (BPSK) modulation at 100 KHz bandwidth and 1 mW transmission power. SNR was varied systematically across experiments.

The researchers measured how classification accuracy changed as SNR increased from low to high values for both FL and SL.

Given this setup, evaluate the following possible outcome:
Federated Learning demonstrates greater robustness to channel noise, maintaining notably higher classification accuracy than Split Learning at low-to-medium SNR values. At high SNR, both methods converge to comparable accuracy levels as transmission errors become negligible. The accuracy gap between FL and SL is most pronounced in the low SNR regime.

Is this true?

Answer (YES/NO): YES